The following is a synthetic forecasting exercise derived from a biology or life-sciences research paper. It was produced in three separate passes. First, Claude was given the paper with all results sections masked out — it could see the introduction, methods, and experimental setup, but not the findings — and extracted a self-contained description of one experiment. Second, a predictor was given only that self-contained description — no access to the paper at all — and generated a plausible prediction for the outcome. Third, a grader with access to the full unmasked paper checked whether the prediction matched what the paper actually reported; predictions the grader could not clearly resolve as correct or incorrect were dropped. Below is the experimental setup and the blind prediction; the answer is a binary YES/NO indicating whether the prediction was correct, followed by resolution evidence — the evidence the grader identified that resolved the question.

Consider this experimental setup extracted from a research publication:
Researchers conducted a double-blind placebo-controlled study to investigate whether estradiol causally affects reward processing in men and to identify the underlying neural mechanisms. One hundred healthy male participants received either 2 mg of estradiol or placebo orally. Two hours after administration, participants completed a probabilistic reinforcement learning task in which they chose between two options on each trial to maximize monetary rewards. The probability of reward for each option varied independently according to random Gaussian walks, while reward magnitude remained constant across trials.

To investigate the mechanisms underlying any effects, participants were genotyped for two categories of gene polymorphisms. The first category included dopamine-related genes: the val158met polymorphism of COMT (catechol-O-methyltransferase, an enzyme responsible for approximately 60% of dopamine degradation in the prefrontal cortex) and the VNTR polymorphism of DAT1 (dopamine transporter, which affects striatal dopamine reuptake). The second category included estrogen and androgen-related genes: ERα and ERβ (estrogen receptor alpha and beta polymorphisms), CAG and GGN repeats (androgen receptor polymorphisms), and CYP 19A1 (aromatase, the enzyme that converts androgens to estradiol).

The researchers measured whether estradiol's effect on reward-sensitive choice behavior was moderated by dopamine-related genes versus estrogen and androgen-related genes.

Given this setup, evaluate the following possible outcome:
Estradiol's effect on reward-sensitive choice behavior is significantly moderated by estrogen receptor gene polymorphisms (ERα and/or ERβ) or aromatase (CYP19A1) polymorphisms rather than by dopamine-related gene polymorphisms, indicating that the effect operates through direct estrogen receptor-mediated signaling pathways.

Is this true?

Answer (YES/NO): NO